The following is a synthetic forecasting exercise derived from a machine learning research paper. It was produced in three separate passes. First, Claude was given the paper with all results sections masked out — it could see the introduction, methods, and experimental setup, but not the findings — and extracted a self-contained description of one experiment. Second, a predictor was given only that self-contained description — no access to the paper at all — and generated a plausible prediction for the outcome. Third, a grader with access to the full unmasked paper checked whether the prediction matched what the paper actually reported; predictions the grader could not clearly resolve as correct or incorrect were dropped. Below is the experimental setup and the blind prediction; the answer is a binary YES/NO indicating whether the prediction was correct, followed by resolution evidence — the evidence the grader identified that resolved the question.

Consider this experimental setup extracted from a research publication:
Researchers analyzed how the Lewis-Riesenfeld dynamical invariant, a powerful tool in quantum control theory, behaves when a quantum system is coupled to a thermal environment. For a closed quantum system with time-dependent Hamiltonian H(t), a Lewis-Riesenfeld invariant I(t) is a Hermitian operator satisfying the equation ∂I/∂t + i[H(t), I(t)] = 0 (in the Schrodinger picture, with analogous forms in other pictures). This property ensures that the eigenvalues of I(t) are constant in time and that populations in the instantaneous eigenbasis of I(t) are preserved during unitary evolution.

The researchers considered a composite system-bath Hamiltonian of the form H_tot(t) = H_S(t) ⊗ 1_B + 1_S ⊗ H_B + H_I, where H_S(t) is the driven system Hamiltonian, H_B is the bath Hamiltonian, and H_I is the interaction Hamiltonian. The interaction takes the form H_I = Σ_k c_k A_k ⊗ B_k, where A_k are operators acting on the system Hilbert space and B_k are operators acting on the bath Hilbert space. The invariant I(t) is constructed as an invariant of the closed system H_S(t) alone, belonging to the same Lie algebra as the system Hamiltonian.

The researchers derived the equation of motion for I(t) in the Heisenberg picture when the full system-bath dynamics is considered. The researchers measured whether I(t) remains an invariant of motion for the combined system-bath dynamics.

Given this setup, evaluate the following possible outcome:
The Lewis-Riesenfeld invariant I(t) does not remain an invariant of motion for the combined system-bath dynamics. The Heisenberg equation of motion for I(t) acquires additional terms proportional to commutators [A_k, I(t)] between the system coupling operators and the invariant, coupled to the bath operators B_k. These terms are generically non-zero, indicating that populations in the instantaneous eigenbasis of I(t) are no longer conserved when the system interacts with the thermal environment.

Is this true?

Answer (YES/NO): YES